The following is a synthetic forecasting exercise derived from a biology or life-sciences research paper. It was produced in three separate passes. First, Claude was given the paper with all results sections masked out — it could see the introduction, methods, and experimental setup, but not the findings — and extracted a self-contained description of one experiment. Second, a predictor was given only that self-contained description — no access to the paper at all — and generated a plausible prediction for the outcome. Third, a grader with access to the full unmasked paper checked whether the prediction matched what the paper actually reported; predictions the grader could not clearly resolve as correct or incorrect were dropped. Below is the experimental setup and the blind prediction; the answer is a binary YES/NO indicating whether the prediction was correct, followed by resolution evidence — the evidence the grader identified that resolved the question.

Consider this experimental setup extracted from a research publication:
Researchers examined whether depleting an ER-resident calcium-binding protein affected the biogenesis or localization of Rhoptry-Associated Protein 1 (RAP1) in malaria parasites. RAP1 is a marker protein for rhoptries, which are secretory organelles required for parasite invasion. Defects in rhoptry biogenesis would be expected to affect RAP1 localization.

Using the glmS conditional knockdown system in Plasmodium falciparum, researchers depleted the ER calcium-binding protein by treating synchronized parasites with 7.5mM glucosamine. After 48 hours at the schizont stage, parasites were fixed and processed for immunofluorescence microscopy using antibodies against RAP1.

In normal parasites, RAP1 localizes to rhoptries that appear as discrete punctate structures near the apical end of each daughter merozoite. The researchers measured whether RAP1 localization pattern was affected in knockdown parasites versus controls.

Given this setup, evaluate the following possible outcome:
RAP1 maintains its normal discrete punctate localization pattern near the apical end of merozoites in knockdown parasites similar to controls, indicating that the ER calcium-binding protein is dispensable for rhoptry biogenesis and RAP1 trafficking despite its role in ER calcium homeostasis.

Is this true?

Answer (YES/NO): YES